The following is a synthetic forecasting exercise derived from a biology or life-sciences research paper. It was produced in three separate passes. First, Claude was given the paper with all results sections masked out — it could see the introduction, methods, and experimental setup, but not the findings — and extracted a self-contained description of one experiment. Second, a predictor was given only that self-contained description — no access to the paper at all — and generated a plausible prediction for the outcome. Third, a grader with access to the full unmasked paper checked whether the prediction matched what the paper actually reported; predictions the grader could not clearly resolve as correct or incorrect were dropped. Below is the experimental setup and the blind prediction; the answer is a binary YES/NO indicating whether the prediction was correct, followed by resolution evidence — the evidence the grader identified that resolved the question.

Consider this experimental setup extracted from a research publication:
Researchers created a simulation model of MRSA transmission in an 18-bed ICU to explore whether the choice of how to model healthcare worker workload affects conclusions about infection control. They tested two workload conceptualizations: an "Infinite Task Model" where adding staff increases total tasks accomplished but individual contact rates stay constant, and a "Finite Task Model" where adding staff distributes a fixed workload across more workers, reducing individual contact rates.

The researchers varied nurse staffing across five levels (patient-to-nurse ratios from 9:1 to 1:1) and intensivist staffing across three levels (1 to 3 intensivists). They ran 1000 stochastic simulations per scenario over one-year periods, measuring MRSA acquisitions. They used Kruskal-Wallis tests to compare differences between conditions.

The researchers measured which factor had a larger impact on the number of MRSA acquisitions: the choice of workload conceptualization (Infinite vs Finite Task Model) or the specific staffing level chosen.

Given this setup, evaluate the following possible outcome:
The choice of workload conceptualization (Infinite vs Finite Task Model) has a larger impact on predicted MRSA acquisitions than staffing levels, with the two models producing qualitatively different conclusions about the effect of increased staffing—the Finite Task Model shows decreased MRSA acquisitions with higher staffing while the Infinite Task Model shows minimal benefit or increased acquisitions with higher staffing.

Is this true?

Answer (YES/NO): NO